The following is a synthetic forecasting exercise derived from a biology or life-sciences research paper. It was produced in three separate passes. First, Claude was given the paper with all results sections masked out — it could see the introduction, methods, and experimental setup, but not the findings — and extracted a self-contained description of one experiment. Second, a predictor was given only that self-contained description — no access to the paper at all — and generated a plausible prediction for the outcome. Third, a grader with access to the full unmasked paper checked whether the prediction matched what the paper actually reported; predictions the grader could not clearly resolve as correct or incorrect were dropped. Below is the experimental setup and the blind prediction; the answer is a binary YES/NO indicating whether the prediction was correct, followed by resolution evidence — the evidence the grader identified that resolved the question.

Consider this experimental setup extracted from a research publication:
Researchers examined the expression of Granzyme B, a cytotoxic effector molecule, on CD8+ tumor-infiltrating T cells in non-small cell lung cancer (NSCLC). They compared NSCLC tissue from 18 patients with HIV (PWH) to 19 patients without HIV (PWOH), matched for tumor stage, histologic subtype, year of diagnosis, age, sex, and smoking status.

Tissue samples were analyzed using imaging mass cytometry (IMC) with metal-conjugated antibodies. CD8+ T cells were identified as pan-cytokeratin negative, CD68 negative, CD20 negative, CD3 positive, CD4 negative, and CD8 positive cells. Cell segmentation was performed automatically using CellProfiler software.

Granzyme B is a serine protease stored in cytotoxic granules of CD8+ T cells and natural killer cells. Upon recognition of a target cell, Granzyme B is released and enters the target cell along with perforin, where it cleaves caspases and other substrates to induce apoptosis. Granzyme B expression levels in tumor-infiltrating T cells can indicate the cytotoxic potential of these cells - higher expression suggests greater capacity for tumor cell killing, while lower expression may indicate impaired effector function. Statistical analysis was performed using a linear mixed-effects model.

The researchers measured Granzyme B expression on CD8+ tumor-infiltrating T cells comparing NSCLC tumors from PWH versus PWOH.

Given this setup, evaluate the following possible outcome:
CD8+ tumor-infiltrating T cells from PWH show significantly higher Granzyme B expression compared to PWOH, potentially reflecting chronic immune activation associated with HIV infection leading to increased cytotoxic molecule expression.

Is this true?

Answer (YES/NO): YES